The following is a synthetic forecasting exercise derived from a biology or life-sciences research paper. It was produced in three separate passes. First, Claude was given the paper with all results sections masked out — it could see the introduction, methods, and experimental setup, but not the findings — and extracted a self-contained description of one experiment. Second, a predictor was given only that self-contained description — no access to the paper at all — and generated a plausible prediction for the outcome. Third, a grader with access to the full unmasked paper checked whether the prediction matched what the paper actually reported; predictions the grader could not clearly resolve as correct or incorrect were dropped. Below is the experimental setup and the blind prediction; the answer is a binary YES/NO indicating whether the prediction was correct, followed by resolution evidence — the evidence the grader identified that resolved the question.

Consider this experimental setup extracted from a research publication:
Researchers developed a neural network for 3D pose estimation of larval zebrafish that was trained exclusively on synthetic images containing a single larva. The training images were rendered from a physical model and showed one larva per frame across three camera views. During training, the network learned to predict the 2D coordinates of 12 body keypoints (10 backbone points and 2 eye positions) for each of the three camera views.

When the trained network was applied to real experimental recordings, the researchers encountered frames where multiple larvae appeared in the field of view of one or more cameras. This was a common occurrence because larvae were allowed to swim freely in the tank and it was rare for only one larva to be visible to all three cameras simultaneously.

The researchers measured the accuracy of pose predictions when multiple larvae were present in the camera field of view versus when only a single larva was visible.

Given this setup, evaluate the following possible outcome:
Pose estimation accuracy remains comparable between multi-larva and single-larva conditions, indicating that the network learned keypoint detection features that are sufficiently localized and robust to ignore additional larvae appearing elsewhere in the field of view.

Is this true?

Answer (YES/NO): NO